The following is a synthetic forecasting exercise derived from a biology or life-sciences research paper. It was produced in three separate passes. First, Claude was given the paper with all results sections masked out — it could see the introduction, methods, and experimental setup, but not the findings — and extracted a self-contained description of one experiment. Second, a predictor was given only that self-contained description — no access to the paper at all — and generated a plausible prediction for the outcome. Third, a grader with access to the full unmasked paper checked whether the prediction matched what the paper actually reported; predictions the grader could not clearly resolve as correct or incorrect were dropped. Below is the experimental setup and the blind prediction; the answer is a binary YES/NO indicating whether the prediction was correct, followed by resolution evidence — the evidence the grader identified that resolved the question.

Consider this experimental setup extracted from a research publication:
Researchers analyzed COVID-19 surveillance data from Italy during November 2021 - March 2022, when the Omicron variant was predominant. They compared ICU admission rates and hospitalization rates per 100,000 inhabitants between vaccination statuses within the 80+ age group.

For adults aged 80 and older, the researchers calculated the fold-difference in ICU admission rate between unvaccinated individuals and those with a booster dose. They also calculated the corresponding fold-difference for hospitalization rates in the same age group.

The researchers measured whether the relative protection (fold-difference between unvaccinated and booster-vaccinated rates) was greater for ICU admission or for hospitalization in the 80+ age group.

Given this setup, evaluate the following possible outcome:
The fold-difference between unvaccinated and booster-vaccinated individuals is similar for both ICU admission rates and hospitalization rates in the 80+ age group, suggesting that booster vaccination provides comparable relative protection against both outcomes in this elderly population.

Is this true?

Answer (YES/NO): NO